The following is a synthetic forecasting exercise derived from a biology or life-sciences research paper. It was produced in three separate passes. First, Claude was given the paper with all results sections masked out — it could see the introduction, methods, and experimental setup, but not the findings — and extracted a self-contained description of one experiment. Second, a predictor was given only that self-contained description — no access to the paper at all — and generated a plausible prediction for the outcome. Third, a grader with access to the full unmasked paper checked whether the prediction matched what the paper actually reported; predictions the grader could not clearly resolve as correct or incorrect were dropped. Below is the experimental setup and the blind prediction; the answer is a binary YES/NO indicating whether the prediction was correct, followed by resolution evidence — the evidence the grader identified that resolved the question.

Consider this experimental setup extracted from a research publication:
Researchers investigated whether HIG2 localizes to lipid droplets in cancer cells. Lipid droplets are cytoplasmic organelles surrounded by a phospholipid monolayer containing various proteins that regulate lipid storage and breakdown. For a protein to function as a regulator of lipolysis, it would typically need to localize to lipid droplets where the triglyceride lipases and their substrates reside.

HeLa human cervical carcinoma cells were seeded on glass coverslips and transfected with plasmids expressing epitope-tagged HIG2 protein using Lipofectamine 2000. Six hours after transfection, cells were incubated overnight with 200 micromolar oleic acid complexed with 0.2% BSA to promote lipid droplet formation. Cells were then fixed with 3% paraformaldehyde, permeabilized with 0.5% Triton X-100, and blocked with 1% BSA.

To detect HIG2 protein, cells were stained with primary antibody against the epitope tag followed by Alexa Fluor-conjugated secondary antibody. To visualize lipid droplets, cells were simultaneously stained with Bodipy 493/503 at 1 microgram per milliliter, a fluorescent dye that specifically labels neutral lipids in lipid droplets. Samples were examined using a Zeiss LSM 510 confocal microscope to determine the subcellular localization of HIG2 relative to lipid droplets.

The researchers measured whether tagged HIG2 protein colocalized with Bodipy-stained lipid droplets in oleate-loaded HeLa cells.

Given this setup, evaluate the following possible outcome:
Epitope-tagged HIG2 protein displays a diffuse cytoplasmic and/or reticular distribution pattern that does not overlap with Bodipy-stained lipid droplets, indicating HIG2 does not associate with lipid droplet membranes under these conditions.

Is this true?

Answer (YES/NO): NO